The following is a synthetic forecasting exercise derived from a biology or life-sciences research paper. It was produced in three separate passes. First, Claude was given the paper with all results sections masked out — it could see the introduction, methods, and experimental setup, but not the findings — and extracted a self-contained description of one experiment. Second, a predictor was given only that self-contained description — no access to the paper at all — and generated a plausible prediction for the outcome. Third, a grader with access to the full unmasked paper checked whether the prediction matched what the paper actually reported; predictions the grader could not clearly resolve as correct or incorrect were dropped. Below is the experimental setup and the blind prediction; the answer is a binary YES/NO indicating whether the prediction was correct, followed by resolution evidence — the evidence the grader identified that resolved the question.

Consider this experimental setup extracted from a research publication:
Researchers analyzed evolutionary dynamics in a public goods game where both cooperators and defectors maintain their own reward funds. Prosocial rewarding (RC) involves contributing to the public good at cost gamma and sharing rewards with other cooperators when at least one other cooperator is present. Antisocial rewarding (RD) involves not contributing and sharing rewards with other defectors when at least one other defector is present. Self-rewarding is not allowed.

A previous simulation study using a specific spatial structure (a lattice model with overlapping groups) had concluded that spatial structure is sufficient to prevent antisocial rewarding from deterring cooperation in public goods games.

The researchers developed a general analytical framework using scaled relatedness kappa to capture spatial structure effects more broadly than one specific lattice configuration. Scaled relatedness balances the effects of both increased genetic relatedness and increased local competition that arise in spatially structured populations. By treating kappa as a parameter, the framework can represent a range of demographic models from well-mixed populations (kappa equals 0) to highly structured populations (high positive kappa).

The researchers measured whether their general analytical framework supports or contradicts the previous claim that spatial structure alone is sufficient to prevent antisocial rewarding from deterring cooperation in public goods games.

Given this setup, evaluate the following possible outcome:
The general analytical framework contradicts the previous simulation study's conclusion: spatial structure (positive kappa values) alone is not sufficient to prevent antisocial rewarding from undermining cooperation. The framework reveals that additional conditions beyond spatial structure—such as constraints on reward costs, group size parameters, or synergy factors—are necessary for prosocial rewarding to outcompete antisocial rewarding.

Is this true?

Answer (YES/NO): YES